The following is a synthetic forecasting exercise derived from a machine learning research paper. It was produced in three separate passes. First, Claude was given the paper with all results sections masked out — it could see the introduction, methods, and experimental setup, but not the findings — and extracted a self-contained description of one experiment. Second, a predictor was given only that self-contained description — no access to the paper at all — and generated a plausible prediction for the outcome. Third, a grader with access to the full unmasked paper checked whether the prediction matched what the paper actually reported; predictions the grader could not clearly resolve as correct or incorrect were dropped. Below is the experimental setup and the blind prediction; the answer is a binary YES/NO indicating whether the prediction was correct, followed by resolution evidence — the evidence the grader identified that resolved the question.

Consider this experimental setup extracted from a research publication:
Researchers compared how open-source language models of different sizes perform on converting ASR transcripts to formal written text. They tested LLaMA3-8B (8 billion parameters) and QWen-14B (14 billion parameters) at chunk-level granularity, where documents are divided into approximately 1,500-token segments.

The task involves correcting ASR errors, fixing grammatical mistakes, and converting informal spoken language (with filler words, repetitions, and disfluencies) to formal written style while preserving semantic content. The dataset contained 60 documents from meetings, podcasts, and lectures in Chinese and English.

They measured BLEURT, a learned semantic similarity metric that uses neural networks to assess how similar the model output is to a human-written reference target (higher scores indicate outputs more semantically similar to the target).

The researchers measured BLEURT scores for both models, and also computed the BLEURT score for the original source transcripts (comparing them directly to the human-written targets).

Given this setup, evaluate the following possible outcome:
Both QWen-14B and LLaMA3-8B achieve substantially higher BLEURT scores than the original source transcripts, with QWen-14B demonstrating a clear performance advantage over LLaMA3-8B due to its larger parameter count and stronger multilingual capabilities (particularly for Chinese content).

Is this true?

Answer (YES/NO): NO